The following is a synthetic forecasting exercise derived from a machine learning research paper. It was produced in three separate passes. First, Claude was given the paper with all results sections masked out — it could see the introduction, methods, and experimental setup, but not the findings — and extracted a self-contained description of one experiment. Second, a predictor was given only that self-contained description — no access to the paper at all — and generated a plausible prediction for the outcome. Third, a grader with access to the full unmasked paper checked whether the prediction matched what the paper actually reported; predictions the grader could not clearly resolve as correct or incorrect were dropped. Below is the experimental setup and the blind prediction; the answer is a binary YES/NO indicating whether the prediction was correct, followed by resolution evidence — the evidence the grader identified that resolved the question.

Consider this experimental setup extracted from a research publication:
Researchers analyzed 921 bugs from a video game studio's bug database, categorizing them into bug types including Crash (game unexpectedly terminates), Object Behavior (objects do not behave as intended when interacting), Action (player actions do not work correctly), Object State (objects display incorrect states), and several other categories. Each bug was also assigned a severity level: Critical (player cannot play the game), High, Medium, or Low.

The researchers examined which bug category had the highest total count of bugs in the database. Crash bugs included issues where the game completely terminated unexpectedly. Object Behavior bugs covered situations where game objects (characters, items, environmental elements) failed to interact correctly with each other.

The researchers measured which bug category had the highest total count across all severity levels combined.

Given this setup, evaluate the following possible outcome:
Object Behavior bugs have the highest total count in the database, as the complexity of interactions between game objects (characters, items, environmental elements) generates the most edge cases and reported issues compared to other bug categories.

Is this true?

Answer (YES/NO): NO